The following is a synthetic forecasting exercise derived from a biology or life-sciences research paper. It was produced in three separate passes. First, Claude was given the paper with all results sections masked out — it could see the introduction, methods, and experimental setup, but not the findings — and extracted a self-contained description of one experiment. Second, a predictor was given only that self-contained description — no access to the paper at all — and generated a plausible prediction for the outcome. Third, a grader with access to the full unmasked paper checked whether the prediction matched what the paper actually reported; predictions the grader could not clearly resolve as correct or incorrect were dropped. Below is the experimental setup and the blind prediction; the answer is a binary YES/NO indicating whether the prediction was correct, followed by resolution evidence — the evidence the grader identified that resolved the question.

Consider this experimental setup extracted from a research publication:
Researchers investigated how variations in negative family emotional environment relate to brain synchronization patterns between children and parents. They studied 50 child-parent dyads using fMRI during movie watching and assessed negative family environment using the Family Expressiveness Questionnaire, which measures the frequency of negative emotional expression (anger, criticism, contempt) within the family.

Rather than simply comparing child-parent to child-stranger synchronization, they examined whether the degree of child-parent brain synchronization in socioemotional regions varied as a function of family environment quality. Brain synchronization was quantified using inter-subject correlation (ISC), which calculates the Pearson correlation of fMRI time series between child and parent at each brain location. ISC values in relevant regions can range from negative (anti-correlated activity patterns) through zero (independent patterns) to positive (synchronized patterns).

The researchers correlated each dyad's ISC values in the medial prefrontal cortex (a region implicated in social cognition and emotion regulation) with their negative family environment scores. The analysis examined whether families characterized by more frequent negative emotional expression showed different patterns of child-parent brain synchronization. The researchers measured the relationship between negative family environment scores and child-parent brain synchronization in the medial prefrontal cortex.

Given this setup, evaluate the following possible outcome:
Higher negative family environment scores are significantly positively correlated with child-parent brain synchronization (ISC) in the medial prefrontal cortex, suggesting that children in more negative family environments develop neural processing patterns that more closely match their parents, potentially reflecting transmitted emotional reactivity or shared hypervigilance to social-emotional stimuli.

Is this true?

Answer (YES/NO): NO